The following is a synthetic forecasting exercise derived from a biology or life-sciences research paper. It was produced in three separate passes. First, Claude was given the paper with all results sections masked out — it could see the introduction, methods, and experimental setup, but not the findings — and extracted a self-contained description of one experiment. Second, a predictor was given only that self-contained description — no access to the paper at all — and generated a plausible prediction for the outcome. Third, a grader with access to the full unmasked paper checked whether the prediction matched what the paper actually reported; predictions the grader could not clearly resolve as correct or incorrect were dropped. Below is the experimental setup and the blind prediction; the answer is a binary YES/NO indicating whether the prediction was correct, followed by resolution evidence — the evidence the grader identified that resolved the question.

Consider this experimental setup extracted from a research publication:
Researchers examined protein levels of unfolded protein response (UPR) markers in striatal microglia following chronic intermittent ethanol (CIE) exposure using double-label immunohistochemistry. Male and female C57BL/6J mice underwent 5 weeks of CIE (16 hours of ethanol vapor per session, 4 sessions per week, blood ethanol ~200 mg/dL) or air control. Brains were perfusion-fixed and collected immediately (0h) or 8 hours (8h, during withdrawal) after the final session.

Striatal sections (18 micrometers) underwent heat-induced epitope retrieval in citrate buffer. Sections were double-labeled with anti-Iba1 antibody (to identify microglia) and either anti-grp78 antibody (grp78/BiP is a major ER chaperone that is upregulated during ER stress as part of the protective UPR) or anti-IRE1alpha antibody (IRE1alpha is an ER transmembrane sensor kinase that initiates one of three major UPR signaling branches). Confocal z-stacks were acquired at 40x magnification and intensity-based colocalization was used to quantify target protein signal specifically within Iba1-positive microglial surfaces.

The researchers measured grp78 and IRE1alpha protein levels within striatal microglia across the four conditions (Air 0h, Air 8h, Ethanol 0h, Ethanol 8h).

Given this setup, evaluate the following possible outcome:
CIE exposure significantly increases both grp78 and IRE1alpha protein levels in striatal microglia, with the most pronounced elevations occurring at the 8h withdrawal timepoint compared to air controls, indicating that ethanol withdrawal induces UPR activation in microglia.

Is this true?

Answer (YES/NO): NO